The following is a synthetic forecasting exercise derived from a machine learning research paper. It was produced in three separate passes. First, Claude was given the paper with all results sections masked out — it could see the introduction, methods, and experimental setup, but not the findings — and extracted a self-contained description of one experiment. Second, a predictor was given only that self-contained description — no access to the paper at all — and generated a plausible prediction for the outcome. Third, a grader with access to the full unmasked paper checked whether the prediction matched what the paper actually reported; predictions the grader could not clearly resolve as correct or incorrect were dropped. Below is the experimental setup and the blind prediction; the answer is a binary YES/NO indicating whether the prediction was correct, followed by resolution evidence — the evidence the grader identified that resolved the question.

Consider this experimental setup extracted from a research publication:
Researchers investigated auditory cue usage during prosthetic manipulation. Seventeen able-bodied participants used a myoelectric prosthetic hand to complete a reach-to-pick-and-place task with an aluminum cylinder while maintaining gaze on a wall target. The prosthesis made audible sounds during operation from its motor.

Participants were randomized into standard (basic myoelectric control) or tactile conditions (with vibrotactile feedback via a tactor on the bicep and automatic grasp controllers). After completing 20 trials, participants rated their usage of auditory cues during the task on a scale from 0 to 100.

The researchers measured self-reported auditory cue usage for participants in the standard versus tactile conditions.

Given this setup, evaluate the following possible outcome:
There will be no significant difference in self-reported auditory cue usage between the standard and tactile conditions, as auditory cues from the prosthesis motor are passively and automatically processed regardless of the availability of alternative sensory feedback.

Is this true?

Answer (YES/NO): YES